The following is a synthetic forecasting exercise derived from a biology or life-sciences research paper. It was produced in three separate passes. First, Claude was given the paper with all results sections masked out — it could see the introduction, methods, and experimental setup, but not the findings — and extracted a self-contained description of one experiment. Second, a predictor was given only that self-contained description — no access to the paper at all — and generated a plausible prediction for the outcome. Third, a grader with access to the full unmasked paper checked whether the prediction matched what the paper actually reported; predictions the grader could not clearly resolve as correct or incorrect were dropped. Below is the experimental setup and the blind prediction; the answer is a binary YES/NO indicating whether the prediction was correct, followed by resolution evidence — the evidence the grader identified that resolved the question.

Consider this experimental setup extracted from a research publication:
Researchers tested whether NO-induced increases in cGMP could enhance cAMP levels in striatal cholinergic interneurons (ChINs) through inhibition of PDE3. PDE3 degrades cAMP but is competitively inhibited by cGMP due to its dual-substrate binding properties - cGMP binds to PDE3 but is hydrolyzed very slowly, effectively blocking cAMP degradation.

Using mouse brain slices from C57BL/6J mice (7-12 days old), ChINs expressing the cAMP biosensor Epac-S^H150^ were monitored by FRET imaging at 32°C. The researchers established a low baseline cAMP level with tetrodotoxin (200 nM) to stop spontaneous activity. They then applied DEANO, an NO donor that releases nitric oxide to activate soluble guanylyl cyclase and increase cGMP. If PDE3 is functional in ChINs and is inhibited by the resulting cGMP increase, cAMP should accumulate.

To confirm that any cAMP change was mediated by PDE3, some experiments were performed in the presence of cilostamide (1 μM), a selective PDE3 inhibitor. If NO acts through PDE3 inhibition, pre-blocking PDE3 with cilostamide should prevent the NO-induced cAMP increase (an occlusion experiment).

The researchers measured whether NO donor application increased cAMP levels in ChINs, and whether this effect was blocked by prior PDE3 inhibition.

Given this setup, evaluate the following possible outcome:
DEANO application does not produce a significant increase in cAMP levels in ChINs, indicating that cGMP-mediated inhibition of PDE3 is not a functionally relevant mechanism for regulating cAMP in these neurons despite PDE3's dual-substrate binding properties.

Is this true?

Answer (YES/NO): NO